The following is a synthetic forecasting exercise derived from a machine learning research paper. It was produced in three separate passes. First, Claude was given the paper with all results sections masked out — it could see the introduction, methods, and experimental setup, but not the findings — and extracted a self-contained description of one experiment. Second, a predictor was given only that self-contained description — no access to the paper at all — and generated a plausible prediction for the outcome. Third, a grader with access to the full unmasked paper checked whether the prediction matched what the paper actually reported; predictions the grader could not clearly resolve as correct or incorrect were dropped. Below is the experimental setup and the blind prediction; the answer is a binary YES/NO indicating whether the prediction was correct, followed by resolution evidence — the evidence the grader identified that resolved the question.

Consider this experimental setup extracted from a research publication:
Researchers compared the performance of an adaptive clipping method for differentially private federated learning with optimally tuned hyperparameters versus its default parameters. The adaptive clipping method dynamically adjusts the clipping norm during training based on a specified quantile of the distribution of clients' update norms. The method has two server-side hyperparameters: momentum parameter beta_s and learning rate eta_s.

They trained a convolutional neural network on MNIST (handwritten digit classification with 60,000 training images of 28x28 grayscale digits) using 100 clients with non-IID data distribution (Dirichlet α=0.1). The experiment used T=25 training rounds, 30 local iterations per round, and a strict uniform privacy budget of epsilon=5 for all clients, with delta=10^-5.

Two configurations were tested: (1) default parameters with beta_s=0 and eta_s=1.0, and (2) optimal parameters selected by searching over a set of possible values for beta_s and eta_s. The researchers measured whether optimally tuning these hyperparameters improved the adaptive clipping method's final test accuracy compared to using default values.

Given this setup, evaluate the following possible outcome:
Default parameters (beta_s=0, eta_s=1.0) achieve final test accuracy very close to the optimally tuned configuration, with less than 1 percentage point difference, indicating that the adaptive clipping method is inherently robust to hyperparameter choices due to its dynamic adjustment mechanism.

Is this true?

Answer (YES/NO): NO